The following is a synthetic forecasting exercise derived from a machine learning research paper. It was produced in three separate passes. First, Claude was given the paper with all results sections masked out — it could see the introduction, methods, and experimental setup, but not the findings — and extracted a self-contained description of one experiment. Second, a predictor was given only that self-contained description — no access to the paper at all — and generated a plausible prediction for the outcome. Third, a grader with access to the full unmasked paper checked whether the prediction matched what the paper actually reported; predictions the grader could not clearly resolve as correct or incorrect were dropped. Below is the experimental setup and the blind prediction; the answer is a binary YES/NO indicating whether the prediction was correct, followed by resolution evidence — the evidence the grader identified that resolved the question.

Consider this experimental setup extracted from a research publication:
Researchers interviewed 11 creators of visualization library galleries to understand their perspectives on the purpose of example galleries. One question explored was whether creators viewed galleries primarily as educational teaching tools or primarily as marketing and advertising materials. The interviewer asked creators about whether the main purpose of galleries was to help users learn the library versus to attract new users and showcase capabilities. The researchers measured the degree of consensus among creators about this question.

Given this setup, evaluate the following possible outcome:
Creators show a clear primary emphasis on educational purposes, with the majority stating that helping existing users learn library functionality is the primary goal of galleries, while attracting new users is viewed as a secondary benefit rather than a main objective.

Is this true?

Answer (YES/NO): NO